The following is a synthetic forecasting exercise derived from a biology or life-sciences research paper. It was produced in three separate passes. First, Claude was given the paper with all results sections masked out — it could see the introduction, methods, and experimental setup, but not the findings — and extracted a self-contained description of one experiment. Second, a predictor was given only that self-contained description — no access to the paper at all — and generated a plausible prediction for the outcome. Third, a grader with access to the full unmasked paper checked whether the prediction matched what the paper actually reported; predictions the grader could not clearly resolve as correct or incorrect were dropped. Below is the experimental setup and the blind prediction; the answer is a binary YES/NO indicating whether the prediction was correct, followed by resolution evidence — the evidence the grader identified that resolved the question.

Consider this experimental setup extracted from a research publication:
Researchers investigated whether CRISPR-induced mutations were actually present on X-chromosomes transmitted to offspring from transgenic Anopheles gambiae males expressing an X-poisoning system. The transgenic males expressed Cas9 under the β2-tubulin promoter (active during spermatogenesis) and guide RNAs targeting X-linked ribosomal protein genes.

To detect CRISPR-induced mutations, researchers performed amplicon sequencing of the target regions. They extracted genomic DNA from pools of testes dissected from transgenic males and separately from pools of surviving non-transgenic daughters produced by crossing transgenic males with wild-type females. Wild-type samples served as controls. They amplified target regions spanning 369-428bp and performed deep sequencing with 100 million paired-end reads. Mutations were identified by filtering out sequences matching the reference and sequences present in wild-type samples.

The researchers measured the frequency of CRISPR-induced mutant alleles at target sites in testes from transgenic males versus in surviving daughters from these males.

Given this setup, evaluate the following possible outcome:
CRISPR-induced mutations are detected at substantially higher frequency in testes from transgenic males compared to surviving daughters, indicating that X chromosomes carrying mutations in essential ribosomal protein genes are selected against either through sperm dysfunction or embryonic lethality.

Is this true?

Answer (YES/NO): YES